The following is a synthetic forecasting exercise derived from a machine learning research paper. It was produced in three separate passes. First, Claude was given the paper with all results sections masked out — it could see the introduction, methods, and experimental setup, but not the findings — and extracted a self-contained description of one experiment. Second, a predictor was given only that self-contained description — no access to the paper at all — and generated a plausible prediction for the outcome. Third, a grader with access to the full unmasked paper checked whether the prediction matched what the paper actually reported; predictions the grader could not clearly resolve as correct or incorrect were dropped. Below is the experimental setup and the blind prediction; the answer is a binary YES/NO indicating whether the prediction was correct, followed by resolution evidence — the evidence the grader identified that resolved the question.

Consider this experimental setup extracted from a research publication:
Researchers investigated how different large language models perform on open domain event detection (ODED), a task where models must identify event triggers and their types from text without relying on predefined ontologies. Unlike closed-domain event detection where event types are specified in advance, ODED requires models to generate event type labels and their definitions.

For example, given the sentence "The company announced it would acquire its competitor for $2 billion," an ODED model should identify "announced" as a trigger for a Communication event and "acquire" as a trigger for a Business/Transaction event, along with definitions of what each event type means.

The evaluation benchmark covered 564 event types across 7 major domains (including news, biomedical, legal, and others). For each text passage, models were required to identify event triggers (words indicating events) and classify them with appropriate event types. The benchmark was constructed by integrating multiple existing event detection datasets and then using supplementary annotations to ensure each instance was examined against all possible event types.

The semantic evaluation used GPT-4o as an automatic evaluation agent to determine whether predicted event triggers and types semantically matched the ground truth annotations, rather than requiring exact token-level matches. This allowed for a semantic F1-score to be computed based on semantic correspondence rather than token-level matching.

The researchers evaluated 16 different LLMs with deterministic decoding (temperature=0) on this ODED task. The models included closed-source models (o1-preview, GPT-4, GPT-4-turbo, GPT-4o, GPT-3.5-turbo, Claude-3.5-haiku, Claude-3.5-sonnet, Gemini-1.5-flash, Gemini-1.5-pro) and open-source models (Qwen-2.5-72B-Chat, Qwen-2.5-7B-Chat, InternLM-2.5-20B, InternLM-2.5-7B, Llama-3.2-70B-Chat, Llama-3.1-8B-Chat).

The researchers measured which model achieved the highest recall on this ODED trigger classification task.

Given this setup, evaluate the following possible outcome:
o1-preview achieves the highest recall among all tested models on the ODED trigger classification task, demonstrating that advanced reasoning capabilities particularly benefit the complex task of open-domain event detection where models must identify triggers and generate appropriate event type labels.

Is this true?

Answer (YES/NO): YES